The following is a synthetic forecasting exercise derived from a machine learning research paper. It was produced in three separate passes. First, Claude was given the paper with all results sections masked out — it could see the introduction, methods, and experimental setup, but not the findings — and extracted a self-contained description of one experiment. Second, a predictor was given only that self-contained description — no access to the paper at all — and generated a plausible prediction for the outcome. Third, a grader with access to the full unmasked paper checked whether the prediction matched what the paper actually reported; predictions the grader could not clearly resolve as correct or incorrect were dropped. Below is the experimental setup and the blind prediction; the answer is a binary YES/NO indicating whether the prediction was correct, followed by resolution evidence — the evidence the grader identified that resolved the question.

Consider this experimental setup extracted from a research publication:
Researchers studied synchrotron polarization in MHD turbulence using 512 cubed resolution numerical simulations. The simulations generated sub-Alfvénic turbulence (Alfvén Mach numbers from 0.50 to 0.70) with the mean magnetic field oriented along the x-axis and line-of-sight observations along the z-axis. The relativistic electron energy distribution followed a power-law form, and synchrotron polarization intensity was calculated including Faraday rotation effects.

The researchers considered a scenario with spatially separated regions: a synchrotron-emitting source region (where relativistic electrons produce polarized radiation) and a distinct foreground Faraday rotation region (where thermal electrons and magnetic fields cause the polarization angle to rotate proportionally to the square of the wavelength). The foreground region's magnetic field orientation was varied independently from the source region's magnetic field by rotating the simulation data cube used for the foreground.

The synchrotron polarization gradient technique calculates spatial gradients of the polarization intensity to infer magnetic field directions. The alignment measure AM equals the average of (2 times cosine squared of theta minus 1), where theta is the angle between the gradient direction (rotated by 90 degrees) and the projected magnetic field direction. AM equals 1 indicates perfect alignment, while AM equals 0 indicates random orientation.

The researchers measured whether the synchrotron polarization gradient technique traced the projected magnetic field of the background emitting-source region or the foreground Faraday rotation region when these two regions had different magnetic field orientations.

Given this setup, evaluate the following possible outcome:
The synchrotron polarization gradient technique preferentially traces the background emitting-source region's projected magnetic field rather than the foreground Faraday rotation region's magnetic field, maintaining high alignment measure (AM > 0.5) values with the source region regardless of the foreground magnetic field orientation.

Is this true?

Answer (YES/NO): YES